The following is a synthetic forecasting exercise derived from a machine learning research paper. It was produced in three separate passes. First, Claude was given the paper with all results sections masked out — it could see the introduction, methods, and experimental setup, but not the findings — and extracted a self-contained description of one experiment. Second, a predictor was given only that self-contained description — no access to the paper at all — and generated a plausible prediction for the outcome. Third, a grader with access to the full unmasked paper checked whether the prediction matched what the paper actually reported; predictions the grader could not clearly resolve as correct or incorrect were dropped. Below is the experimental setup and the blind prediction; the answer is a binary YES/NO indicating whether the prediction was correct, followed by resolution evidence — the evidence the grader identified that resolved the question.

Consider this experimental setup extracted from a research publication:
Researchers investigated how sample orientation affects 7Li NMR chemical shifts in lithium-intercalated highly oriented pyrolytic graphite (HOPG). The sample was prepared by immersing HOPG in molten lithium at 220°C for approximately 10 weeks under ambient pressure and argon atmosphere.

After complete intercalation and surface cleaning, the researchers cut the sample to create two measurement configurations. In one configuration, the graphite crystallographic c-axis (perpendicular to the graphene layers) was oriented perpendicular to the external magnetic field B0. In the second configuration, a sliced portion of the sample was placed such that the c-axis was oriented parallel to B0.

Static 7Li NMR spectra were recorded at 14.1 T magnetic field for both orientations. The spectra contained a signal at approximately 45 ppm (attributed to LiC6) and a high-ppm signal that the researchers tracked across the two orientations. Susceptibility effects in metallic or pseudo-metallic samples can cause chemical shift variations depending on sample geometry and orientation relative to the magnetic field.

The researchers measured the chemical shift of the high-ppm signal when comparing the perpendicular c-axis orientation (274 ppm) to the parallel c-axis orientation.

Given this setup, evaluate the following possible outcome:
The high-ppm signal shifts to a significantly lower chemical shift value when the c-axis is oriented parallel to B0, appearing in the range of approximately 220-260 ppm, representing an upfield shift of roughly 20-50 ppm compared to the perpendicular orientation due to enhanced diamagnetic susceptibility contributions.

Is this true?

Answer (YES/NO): NO